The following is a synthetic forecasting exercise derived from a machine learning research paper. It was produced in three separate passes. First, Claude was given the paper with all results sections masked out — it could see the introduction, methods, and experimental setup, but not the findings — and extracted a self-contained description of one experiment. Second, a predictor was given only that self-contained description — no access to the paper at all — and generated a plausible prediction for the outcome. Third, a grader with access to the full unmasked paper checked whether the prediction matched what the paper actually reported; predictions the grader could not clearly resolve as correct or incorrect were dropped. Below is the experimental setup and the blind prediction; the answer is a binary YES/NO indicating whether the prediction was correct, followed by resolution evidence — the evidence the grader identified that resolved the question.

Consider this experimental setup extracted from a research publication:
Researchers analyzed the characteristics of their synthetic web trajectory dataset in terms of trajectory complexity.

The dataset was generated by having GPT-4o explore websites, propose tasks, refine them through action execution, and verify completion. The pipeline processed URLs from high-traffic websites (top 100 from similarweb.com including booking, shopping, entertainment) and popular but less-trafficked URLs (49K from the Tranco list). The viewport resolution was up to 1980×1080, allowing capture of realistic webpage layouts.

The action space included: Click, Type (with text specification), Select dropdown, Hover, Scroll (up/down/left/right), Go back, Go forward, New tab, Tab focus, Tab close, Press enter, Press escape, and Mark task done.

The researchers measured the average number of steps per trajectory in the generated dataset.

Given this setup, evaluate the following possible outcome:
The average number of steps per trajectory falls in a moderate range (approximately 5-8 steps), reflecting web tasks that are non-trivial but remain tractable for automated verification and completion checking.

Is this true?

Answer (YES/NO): YES